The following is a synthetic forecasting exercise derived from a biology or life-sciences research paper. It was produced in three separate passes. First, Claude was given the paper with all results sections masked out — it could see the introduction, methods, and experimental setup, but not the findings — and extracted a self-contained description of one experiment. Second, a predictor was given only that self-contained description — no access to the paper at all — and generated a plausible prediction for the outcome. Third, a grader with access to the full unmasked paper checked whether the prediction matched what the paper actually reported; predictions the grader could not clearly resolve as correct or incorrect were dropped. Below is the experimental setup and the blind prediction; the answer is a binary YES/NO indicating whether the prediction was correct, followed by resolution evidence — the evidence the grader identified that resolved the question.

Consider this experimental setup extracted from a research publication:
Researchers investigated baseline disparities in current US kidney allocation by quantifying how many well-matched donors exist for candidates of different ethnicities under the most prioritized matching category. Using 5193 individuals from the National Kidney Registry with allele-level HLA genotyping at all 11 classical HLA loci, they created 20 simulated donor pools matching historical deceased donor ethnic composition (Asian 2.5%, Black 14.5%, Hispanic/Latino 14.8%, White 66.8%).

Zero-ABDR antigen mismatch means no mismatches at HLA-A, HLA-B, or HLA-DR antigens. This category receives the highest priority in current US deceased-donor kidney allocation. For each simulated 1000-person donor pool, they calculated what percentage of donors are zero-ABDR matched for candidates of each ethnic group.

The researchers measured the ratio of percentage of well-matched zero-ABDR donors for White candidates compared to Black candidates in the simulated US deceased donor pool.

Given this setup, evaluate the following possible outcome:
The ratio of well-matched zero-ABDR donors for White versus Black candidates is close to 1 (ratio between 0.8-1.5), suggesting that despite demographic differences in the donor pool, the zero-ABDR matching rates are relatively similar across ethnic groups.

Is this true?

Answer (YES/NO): NO